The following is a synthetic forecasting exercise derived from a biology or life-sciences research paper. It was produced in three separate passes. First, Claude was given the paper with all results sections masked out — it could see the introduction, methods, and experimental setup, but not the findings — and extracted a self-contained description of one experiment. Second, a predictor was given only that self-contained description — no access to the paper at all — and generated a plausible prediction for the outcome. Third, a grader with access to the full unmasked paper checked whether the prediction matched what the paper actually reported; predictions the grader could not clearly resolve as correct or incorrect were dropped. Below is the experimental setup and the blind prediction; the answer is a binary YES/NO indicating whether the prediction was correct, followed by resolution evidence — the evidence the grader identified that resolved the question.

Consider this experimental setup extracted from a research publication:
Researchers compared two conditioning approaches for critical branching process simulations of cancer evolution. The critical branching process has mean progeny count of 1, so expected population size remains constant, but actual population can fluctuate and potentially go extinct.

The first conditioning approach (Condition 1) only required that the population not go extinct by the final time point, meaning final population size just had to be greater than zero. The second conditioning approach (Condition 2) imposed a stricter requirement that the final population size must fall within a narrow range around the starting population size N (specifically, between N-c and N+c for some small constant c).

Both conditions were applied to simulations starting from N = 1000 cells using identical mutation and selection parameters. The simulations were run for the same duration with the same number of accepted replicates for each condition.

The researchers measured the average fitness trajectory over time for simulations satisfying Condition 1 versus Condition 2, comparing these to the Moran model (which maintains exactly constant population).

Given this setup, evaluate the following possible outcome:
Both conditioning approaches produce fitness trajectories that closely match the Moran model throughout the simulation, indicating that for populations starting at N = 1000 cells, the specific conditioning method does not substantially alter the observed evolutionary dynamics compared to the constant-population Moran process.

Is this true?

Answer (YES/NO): NO